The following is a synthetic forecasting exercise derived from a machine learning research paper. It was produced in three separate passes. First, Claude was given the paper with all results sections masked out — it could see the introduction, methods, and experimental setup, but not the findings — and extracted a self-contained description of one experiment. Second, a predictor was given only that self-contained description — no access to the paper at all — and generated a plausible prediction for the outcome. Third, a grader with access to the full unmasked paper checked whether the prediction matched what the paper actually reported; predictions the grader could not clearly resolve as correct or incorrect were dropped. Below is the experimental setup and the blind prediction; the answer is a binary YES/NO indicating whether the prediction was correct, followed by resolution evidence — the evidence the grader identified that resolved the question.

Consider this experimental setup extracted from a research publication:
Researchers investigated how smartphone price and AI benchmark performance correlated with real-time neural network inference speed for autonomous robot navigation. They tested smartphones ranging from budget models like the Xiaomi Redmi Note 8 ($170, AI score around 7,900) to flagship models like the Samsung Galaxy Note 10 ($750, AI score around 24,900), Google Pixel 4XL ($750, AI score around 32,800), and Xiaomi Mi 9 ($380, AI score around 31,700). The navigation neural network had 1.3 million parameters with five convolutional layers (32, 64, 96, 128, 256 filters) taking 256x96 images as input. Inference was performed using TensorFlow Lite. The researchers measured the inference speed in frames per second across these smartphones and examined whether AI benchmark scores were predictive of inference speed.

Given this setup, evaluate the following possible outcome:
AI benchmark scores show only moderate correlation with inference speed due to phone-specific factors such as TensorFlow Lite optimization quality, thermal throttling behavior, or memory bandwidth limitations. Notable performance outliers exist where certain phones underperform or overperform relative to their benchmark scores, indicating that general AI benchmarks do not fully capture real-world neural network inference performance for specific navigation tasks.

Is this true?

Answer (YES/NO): NO